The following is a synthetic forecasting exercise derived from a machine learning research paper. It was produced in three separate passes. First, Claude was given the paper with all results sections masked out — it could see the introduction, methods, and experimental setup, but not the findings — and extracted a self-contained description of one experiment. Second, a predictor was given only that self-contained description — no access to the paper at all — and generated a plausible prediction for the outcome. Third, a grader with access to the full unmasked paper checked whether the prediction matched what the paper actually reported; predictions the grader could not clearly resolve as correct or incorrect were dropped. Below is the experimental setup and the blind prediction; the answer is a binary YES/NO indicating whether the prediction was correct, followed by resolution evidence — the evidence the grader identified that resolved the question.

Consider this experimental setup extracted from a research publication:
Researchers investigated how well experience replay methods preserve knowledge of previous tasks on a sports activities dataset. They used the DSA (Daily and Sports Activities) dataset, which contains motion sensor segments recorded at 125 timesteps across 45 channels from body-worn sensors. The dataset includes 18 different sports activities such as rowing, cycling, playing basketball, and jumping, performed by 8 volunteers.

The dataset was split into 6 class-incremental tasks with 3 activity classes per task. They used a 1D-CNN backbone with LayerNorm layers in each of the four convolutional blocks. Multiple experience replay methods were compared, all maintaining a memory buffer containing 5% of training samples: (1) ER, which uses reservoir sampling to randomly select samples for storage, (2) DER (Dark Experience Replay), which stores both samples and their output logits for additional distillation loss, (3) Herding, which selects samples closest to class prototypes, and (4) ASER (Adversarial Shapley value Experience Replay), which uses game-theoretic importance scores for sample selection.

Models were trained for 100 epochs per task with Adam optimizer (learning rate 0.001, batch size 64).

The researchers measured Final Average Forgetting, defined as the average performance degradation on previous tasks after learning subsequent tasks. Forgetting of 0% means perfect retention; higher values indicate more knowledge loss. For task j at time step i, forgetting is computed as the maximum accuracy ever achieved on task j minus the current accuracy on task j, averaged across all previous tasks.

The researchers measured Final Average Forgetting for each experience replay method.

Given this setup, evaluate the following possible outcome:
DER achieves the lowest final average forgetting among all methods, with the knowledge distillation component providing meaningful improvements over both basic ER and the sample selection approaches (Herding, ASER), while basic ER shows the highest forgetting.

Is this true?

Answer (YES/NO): NO